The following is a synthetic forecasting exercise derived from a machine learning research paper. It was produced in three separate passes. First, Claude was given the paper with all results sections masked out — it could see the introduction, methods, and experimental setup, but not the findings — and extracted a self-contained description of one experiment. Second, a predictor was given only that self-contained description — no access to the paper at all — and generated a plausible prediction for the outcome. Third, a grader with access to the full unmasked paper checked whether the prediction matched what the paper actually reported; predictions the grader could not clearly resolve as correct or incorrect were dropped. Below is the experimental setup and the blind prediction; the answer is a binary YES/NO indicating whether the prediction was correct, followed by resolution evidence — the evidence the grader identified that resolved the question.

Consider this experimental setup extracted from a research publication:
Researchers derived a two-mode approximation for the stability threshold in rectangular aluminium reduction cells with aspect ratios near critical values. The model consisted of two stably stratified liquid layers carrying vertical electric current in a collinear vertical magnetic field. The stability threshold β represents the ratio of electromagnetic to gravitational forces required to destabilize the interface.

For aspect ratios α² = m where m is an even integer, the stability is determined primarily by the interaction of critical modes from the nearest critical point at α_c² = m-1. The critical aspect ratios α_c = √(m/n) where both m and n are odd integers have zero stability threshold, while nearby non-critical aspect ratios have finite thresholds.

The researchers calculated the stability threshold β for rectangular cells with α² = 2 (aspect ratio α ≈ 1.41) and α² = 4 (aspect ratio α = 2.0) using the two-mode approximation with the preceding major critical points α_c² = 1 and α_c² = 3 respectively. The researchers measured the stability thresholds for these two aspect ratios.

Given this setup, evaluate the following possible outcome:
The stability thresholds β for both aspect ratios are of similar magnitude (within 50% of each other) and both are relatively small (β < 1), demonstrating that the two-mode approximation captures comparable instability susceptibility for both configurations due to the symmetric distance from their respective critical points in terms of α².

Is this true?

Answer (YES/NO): NO